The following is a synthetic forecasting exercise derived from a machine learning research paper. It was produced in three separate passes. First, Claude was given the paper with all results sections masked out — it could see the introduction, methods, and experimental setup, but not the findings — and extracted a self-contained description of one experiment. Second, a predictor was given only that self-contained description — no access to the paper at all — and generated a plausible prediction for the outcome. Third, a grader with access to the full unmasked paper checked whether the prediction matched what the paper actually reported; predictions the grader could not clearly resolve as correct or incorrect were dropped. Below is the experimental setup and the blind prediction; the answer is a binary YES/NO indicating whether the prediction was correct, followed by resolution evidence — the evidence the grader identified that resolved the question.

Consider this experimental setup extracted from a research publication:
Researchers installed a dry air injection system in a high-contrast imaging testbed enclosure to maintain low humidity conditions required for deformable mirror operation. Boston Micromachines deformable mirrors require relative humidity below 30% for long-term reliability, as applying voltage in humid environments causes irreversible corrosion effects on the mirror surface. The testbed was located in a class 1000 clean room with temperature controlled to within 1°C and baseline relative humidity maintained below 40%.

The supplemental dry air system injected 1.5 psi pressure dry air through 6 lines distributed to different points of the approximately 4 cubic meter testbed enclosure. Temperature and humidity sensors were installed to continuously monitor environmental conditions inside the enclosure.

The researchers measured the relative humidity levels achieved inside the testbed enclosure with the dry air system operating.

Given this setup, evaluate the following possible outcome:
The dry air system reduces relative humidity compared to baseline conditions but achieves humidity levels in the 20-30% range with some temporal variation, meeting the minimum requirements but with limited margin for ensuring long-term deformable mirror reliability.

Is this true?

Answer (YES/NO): YES